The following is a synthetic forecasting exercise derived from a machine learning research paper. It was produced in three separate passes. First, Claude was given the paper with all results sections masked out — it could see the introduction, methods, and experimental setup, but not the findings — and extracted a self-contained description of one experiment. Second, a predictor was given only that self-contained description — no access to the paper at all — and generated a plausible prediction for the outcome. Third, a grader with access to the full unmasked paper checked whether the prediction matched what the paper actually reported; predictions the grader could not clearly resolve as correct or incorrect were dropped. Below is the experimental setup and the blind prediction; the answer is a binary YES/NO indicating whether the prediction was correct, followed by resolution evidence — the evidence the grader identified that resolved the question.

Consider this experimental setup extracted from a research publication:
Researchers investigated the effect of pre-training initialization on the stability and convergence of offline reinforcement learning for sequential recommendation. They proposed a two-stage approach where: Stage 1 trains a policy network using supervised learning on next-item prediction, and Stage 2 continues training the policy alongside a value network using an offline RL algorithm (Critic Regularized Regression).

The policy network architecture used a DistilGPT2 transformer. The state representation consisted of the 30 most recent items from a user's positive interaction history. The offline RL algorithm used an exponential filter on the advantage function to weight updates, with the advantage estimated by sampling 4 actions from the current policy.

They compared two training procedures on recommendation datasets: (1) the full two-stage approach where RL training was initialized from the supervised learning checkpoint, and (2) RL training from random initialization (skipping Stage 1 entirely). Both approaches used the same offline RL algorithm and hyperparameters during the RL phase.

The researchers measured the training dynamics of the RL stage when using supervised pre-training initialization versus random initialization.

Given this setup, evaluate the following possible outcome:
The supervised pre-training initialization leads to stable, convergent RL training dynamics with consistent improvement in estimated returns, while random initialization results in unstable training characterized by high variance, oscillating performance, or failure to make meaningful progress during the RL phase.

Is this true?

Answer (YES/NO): YES